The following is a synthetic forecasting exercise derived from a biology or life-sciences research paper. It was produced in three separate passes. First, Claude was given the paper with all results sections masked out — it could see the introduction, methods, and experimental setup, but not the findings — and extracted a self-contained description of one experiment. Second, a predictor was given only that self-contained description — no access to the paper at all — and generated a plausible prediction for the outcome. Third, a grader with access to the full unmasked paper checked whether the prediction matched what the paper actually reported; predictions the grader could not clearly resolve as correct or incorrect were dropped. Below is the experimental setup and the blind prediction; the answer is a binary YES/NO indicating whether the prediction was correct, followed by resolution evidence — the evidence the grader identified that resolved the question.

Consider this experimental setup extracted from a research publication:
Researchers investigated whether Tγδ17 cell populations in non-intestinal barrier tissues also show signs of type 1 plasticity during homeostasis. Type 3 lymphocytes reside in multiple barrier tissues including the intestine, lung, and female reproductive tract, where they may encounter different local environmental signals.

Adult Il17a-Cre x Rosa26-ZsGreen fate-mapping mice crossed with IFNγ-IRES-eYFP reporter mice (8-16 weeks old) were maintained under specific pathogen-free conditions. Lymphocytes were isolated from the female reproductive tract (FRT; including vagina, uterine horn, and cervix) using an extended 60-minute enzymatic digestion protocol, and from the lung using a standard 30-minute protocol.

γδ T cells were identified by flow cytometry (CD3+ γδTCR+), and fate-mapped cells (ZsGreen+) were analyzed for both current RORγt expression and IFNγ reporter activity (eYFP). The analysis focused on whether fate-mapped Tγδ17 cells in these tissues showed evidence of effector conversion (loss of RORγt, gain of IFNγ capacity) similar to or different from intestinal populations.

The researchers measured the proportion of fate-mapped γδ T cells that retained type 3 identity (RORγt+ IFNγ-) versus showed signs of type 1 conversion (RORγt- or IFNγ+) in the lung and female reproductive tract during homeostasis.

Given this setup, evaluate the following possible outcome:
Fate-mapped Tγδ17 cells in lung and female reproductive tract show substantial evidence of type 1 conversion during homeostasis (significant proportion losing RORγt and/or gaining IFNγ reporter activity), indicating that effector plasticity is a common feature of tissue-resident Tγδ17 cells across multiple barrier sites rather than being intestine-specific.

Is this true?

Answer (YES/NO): NO